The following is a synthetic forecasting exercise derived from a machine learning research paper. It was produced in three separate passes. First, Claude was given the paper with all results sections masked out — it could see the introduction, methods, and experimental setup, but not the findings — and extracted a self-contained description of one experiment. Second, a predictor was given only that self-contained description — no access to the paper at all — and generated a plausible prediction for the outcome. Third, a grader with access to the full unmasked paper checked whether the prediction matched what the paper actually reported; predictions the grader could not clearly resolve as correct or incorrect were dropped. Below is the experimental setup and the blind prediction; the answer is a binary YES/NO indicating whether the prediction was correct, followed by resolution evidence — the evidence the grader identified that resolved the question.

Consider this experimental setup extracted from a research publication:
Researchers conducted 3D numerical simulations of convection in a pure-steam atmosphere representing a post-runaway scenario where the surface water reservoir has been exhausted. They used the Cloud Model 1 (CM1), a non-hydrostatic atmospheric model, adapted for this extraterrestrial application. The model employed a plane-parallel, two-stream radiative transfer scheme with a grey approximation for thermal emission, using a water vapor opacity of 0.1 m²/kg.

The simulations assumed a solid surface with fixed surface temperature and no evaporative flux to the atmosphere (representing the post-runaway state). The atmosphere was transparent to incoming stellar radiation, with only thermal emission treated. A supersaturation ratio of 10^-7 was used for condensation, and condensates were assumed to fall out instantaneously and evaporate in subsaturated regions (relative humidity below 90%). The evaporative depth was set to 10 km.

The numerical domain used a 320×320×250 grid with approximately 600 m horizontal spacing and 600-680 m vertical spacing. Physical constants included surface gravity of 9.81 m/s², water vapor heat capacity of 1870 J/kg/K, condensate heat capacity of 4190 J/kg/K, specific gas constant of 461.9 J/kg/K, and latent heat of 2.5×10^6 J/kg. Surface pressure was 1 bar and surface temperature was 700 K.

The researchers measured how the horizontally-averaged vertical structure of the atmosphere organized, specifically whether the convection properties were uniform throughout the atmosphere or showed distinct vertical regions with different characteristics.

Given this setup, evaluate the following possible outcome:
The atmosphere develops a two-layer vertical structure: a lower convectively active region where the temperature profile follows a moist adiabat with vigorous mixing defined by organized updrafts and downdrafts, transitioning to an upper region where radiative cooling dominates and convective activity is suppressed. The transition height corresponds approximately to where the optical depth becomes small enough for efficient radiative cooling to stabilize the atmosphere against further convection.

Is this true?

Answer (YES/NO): NO